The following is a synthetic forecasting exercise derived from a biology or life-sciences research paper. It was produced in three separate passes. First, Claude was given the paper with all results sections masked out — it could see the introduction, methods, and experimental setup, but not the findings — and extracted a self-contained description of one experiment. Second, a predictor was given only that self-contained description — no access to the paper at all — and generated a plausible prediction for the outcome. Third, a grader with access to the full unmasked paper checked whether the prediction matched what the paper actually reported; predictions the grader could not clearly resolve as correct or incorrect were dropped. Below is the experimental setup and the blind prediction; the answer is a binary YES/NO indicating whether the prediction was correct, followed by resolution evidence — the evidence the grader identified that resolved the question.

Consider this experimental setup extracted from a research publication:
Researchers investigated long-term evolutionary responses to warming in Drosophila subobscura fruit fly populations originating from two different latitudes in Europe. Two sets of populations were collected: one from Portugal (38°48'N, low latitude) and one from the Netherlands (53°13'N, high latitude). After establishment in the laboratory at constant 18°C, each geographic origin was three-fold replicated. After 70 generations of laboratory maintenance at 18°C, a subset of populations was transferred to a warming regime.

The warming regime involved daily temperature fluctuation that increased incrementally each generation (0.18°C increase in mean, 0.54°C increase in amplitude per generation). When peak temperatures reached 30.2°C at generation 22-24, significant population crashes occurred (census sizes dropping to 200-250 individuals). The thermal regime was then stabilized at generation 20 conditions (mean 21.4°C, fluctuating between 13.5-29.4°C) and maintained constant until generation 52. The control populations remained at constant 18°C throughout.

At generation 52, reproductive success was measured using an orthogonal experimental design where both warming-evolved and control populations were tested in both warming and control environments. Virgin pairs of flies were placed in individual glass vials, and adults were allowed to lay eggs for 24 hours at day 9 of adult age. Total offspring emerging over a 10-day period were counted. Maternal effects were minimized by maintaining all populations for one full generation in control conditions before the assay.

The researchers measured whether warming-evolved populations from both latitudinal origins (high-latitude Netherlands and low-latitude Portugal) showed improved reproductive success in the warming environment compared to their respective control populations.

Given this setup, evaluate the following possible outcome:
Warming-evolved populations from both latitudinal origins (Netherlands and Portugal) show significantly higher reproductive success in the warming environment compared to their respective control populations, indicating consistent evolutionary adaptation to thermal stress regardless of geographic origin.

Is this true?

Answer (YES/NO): NO